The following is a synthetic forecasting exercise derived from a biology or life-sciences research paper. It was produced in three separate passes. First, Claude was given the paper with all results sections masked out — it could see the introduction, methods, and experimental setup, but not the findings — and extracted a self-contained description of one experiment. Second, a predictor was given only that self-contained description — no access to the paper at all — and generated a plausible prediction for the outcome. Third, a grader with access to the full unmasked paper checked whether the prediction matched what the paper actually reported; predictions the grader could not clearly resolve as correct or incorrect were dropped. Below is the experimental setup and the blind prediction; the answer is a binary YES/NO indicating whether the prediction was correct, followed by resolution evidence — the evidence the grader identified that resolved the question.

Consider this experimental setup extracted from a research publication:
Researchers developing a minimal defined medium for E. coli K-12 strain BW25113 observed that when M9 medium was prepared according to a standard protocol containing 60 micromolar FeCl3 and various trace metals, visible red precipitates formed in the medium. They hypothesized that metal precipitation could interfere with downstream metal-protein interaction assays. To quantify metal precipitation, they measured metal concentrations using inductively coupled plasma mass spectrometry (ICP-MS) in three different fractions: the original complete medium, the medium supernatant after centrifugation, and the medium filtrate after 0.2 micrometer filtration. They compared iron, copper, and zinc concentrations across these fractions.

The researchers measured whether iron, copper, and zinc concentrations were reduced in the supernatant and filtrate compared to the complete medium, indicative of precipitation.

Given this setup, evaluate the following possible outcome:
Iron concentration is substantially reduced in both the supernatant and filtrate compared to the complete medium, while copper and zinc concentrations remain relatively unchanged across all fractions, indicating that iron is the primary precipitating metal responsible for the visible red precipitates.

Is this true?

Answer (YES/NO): NO